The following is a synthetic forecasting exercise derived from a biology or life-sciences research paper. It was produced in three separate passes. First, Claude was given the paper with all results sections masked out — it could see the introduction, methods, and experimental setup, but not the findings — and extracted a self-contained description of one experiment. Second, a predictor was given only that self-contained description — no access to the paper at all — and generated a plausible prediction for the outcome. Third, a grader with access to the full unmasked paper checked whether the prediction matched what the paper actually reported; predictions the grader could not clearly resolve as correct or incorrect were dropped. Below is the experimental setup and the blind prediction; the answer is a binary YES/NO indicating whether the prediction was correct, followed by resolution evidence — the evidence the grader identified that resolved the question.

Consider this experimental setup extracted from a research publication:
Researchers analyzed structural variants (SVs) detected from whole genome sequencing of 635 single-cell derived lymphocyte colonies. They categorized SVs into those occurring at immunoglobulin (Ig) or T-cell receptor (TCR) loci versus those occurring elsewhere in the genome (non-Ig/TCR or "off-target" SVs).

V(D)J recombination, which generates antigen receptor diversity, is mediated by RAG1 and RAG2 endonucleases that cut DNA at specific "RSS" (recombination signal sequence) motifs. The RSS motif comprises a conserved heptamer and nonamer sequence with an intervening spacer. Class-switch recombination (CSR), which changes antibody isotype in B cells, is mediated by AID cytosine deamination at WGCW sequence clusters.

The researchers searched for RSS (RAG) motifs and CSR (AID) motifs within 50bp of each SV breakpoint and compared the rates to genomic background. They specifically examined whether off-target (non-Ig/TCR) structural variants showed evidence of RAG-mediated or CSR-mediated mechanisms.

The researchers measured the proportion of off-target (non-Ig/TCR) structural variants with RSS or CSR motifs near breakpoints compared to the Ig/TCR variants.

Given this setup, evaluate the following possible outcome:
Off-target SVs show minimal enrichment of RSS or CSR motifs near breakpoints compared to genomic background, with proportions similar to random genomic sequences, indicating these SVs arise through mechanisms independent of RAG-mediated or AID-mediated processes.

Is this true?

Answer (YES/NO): NO